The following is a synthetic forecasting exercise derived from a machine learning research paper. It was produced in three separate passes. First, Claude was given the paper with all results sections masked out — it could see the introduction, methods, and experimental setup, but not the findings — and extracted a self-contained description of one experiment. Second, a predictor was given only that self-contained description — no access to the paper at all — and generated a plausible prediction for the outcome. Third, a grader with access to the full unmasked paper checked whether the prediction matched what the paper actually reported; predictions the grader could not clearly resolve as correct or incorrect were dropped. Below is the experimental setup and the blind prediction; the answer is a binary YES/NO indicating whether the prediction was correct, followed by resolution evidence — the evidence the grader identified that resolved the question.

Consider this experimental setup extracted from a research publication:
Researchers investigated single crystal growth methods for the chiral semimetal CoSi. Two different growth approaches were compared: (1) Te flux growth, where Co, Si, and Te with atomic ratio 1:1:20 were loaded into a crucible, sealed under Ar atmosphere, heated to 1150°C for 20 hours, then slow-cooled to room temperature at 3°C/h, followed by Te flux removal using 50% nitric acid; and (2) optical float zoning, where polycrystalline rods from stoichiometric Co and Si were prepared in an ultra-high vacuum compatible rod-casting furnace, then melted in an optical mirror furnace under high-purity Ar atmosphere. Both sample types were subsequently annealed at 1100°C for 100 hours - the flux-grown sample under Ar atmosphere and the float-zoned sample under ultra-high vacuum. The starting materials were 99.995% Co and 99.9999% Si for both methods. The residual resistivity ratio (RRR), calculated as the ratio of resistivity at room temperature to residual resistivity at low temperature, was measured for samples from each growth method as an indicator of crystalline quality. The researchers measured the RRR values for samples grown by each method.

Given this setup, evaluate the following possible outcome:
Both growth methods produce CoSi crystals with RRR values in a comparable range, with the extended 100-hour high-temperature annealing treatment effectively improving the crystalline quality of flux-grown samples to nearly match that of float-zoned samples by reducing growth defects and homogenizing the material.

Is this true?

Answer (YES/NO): NO